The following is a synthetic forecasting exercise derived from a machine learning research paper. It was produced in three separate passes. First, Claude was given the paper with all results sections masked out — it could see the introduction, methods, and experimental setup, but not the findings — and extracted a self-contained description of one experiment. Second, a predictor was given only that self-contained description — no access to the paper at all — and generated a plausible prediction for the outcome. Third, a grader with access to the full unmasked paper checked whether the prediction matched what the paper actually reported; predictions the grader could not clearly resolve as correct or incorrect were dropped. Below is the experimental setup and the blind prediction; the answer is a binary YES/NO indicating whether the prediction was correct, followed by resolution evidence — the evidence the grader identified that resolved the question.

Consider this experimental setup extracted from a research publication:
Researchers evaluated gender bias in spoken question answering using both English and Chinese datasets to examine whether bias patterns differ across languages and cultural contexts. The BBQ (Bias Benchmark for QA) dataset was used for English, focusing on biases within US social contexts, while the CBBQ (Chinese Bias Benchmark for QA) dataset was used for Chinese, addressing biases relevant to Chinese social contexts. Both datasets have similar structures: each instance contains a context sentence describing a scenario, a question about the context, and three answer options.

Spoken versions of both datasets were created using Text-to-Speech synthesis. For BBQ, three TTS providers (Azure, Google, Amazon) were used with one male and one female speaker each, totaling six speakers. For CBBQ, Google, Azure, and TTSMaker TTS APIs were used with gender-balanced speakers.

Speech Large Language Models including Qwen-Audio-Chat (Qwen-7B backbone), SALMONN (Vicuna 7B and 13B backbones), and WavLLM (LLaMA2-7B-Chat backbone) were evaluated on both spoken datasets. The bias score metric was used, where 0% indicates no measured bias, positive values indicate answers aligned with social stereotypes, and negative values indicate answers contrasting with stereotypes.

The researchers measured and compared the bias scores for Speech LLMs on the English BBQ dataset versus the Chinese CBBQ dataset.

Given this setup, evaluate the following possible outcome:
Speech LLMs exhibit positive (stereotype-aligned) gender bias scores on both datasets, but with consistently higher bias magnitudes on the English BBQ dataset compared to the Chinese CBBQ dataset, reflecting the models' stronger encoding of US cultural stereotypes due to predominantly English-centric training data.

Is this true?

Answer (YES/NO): NO